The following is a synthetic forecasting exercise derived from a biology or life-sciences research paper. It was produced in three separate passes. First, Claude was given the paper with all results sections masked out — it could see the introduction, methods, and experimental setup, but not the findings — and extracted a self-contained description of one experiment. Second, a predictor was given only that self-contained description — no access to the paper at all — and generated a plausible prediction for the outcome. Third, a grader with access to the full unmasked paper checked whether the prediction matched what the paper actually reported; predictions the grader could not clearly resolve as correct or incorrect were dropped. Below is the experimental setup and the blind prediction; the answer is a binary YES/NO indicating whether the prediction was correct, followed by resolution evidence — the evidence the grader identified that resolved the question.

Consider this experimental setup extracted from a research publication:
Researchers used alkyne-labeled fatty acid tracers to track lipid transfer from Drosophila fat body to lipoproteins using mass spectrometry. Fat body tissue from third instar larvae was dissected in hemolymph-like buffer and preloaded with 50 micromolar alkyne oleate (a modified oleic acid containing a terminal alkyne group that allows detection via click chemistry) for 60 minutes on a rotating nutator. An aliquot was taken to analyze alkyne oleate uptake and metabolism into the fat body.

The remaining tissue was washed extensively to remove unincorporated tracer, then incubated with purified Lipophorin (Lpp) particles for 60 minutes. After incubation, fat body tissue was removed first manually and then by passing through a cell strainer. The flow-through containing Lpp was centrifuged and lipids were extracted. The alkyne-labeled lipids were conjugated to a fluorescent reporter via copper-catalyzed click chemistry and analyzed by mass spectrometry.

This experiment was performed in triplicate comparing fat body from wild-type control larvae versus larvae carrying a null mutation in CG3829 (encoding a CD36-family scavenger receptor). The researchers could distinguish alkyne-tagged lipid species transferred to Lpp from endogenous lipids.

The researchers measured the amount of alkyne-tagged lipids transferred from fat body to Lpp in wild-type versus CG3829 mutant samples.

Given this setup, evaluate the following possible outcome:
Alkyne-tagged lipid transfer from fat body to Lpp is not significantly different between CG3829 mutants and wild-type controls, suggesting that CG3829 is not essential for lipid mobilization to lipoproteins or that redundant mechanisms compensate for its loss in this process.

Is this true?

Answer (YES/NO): NO